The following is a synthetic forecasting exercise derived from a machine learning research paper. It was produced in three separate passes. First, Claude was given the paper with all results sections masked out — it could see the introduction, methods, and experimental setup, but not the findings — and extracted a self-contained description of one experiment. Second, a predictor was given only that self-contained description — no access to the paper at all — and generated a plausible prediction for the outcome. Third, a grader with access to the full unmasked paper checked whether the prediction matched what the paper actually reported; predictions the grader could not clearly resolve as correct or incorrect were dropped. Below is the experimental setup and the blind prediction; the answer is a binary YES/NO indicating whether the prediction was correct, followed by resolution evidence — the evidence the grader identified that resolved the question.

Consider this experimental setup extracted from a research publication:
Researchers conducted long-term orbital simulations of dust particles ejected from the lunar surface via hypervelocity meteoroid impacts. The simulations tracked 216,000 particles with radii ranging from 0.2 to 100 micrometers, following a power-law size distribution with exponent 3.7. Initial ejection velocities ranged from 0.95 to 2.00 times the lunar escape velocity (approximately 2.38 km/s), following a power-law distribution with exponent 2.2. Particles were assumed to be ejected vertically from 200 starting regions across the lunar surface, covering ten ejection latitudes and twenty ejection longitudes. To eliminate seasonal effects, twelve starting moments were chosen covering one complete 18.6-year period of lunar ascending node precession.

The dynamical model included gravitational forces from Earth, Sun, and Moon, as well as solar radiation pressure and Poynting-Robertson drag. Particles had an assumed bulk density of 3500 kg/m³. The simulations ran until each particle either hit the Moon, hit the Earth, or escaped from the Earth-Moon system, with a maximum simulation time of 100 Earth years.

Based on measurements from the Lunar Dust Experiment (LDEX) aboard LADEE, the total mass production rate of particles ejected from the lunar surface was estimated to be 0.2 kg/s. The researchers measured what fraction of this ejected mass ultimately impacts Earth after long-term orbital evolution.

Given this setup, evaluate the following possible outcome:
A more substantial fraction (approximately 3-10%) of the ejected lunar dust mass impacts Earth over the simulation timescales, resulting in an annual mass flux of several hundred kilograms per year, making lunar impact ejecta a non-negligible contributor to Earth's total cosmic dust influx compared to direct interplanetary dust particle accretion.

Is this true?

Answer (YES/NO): NO